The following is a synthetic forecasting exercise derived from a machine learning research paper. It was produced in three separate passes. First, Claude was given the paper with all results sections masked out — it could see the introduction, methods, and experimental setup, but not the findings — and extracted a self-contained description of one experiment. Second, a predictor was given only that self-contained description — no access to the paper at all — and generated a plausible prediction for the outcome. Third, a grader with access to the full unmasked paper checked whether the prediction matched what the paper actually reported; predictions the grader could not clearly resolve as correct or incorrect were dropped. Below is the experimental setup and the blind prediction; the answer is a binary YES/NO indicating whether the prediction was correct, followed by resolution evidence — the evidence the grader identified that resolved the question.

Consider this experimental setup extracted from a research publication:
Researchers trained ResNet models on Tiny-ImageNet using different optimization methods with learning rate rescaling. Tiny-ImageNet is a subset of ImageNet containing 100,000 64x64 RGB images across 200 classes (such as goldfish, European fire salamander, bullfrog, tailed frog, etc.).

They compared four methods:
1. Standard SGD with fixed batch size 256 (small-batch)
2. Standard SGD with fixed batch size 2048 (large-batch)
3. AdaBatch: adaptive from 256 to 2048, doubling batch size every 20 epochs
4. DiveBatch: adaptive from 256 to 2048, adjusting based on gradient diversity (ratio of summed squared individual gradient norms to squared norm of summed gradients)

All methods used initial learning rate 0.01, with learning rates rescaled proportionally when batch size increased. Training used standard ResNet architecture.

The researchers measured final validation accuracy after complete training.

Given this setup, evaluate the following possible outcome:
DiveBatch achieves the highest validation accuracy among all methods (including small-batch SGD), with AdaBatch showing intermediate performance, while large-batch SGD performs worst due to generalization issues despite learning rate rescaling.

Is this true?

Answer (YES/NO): NO